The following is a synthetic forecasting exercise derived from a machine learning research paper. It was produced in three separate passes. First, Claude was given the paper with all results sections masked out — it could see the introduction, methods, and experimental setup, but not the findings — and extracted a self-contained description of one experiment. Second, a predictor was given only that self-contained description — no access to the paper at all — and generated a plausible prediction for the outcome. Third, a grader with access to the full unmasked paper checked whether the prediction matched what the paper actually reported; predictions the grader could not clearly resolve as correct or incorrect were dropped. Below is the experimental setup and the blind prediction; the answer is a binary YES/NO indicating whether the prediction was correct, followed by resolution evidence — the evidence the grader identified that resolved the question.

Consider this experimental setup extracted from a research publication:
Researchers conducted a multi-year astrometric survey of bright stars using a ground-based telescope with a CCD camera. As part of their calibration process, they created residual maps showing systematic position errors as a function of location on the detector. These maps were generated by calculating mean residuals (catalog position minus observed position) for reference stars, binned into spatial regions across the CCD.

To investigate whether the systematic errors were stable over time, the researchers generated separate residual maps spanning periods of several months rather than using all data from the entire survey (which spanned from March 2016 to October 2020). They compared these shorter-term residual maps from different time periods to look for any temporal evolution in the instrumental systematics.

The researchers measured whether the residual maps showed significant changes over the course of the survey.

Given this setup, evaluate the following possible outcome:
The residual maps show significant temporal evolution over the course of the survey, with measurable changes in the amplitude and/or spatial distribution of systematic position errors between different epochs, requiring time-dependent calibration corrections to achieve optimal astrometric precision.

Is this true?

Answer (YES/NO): NO